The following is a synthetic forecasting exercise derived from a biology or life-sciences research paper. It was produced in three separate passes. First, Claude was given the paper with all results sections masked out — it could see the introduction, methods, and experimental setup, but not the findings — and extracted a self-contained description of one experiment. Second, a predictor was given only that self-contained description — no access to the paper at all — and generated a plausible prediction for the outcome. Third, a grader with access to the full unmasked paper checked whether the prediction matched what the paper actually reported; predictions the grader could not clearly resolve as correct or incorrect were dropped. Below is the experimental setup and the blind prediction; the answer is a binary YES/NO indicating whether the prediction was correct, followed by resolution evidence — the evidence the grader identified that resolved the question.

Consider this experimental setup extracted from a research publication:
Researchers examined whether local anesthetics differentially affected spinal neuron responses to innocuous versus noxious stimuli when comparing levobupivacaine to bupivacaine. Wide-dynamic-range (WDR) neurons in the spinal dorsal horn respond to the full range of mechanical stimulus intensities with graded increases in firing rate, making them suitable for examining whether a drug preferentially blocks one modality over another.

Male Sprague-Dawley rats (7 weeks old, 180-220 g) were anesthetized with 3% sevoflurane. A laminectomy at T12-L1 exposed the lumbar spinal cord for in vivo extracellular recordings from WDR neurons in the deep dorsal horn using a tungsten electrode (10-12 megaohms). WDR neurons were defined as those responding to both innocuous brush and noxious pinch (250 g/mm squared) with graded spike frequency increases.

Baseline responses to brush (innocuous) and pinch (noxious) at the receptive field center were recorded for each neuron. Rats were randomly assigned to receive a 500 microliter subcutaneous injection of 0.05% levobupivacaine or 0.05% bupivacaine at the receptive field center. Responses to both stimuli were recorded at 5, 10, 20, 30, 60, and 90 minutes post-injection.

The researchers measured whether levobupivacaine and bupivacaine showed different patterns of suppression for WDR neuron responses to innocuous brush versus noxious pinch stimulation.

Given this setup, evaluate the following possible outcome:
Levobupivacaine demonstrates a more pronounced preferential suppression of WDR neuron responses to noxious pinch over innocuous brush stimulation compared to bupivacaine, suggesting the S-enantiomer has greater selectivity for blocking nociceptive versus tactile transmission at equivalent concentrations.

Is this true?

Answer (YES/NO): YES